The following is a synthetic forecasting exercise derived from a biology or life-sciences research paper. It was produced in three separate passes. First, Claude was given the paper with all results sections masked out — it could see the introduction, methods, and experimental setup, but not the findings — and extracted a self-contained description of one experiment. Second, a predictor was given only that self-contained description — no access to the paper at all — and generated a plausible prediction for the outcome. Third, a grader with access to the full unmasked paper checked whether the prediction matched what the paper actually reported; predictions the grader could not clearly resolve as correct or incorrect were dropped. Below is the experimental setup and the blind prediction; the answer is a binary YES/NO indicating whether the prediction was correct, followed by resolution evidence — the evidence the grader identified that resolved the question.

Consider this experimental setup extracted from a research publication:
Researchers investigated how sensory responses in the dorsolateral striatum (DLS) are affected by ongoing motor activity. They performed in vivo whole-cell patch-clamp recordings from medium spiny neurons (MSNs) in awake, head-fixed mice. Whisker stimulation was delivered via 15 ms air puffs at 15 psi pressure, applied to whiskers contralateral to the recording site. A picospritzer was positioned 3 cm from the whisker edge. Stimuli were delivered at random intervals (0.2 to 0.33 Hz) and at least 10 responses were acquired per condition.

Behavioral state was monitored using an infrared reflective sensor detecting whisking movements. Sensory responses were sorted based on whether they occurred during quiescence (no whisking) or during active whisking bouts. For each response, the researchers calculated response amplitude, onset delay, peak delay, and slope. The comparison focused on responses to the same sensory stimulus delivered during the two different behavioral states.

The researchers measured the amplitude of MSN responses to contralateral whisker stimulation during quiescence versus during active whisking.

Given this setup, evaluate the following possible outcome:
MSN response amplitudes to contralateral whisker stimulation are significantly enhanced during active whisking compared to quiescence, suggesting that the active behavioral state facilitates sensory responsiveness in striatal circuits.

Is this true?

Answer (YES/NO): NO